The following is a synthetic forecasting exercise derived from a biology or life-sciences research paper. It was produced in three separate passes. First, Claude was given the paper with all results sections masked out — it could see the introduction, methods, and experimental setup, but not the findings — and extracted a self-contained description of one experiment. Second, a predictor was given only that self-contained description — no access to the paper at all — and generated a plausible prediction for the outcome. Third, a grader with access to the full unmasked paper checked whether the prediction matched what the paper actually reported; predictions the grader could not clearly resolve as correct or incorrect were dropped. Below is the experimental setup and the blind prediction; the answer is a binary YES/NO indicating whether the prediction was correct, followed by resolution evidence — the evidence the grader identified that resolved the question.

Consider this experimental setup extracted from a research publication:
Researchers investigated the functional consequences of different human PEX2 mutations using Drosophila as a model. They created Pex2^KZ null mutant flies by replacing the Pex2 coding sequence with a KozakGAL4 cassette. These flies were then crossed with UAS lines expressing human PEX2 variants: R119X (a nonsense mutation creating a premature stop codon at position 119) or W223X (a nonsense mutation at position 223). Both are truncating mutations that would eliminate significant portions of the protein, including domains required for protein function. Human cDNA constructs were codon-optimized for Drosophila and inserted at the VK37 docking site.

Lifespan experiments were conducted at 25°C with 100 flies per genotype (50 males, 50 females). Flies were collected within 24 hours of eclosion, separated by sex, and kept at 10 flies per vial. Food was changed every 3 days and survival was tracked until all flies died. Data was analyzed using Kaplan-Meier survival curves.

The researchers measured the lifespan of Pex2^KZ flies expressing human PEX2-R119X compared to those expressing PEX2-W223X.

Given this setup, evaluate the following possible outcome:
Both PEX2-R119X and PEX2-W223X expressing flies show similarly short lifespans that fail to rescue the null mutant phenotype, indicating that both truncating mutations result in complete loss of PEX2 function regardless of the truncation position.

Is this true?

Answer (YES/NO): YES